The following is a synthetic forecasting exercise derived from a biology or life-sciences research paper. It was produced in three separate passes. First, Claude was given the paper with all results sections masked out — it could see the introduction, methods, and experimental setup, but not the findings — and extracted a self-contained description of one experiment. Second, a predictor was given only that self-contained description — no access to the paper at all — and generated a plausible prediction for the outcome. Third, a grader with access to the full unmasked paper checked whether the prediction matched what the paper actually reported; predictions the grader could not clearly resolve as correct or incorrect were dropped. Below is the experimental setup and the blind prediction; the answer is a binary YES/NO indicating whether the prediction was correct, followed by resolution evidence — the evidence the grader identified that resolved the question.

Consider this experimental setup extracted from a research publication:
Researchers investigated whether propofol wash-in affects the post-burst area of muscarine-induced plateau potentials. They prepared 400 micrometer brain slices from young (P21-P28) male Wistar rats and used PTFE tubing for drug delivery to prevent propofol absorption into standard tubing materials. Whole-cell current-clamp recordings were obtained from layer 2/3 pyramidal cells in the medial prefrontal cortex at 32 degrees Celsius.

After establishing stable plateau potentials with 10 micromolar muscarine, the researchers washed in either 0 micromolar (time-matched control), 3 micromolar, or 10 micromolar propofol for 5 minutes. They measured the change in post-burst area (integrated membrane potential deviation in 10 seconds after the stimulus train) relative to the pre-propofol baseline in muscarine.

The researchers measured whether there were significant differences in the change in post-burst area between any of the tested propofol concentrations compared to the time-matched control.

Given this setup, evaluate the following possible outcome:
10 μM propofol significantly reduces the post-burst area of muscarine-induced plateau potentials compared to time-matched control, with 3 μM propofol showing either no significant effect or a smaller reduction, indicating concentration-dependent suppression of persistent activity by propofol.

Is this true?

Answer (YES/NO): NO